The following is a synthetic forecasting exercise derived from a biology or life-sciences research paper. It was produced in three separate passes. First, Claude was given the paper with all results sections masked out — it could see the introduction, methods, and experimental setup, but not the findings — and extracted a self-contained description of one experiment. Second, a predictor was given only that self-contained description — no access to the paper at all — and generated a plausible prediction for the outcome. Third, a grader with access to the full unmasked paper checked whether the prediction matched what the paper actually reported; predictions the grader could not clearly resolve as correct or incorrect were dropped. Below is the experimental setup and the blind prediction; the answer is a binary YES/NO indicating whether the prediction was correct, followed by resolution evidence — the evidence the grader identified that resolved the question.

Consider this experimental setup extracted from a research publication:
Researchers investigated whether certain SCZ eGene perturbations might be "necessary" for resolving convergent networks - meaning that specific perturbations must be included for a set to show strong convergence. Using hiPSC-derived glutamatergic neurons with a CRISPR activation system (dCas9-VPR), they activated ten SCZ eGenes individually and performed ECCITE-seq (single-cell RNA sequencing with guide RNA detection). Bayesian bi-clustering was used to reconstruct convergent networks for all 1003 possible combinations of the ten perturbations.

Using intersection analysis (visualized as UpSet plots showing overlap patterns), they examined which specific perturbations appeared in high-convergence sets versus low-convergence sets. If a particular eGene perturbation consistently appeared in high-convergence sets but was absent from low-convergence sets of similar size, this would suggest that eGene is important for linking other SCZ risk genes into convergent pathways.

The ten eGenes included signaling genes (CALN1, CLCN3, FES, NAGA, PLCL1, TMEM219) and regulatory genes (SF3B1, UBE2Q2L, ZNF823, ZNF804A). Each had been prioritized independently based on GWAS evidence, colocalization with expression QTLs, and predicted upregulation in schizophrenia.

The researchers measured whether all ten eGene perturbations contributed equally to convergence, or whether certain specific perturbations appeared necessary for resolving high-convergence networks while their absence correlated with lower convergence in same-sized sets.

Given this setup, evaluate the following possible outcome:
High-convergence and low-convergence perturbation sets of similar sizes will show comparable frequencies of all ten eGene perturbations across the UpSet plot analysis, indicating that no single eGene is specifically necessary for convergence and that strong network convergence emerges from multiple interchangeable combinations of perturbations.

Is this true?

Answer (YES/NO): NO